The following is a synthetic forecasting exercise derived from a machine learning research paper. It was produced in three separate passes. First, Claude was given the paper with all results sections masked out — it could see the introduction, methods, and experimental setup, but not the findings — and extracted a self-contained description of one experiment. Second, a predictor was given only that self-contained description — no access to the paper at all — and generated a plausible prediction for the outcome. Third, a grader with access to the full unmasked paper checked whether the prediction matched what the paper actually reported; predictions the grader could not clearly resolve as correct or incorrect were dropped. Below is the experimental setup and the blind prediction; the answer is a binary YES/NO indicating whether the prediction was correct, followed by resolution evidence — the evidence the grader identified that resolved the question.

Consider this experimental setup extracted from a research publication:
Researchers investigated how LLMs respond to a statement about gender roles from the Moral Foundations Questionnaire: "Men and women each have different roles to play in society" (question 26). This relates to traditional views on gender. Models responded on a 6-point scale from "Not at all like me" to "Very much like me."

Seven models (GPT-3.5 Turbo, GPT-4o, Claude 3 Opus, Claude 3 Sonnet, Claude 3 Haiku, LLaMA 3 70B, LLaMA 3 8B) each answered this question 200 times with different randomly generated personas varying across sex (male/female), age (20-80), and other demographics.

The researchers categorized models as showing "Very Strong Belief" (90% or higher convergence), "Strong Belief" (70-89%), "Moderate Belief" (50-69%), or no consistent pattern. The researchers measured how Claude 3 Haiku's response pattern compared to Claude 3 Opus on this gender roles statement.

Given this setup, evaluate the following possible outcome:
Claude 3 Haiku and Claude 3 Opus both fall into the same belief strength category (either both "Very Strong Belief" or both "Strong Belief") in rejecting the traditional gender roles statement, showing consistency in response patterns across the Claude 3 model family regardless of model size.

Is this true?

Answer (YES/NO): NO